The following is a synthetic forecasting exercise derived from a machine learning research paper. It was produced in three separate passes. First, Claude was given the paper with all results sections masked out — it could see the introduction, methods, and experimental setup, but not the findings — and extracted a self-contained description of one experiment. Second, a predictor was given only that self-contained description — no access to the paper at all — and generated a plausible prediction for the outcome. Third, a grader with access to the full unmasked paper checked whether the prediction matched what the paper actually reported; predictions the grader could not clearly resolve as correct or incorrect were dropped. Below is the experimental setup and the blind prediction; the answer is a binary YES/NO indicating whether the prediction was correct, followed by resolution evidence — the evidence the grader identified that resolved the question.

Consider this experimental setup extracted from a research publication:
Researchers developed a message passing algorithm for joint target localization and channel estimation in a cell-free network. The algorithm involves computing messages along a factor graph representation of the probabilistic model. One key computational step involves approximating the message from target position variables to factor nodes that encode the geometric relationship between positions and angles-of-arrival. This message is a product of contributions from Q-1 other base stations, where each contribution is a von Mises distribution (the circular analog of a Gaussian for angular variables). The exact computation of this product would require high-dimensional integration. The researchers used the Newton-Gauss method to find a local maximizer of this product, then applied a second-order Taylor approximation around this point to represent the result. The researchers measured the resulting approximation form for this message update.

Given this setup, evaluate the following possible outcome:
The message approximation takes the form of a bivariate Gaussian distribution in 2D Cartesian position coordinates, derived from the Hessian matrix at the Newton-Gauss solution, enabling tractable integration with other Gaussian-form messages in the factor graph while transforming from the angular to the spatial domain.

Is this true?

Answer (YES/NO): YES